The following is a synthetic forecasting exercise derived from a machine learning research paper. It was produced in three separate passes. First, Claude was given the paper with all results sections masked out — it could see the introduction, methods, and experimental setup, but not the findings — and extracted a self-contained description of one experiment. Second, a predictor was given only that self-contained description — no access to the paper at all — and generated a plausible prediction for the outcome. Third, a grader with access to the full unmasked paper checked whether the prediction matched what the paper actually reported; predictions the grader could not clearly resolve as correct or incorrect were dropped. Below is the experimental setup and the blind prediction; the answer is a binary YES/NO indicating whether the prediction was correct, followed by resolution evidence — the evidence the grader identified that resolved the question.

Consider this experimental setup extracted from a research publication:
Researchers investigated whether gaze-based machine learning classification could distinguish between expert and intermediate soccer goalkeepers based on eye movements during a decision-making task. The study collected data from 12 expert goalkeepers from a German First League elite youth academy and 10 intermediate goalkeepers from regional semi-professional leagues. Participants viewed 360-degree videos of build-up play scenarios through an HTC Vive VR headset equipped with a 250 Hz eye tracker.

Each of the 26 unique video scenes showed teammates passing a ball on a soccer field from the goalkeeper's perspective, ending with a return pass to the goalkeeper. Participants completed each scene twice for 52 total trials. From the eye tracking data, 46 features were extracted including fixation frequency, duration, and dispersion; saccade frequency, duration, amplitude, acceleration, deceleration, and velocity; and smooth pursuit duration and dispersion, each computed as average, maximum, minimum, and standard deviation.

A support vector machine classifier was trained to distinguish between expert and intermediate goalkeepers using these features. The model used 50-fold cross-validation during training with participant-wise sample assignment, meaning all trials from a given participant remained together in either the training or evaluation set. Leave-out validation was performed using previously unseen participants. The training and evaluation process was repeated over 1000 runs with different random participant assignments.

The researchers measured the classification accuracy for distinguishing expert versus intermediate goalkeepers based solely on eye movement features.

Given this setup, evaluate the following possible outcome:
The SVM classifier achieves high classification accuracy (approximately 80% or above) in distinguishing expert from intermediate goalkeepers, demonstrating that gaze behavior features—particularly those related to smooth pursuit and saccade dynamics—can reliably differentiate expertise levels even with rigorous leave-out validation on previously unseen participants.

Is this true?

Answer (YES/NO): YES